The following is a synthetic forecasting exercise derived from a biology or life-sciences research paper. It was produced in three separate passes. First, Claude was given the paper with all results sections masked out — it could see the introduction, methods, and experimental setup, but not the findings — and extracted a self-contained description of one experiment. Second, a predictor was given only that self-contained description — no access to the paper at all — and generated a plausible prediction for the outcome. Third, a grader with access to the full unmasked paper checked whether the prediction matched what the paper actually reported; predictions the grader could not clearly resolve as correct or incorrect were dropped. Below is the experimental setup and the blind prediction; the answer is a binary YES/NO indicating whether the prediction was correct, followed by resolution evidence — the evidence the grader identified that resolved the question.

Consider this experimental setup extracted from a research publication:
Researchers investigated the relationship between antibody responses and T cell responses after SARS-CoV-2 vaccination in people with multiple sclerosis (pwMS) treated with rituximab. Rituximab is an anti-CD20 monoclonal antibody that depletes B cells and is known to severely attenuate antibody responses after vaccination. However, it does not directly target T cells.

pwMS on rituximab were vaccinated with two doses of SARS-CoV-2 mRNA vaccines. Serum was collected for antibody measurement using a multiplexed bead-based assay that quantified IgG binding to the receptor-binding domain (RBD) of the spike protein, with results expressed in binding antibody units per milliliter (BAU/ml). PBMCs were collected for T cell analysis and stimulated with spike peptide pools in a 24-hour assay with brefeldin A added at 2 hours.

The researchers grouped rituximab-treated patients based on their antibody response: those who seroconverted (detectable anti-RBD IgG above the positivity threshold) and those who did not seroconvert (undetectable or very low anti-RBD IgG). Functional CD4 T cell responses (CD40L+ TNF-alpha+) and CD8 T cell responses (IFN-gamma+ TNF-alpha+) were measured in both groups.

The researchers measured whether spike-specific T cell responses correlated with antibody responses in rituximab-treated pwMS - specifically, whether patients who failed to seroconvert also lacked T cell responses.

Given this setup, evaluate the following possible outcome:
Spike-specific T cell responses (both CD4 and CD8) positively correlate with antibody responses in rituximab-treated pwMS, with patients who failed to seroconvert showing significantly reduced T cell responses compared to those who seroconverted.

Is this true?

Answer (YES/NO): NO